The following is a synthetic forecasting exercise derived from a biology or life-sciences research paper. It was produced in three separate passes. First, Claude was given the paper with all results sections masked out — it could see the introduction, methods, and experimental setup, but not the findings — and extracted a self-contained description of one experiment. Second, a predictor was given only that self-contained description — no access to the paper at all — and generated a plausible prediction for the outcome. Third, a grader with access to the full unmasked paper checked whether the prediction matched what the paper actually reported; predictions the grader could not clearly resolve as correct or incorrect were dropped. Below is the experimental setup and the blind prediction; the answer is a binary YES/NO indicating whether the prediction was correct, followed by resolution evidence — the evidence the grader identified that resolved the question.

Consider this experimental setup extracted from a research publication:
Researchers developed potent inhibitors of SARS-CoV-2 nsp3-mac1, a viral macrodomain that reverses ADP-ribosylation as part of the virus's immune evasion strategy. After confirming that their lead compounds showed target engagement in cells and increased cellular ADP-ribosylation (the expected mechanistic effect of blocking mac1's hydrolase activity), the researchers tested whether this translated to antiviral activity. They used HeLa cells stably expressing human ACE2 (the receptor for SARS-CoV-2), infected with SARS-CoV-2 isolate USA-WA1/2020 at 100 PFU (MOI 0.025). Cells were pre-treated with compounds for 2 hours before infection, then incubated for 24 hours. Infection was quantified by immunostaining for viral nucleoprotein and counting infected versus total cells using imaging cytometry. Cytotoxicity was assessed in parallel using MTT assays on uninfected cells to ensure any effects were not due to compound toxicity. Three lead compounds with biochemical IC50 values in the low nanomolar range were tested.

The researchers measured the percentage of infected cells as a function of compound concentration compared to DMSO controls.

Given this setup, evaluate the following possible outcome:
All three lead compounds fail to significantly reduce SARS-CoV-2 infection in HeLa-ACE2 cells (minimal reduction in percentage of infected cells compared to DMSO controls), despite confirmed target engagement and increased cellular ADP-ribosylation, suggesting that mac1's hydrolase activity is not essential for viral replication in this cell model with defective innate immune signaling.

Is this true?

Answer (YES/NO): YES